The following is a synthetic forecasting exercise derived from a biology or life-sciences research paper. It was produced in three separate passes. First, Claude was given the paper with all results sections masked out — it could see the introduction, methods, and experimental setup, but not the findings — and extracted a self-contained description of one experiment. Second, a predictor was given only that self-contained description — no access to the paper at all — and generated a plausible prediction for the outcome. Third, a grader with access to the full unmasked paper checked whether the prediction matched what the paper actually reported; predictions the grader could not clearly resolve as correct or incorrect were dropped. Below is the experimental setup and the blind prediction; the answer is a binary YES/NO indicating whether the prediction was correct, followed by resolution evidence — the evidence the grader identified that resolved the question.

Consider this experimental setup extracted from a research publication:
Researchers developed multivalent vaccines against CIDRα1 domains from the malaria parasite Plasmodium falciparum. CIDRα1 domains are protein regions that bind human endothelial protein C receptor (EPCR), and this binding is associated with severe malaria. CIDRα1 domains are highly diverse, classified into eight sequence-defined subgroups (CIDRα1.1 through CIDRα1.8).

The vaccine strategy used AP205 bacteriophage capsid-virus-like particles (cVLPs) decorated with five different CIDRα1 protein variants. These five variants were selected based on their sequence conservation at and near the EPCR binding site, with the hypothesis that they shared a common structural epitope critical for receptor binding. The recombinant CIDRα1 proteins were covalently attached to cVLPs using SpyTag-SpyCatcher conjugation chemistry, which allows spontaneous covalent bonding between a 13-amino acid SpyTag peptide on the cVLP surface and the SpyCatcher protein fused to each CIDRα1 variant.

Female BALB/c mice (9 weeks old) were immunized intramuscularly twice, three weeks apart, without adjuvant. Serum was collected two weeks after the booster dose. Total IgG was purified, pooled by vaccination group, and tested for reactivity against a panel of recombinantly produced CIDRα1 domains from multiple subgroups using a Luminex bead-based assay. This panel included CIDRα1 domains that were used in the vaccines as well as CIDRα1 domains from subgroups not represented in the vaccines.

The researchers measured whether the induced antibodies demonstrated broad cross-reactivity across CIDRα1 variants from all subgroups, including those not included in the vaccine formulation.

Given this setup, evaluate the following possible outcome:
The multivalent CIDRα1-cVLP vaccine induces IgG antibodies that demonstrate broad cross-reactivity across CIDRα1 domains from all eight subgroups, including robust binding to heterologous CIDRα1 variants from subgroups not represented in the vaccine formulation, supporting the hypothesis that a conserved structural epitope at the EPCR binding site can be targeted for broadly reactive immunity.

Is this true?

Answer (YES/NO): NO